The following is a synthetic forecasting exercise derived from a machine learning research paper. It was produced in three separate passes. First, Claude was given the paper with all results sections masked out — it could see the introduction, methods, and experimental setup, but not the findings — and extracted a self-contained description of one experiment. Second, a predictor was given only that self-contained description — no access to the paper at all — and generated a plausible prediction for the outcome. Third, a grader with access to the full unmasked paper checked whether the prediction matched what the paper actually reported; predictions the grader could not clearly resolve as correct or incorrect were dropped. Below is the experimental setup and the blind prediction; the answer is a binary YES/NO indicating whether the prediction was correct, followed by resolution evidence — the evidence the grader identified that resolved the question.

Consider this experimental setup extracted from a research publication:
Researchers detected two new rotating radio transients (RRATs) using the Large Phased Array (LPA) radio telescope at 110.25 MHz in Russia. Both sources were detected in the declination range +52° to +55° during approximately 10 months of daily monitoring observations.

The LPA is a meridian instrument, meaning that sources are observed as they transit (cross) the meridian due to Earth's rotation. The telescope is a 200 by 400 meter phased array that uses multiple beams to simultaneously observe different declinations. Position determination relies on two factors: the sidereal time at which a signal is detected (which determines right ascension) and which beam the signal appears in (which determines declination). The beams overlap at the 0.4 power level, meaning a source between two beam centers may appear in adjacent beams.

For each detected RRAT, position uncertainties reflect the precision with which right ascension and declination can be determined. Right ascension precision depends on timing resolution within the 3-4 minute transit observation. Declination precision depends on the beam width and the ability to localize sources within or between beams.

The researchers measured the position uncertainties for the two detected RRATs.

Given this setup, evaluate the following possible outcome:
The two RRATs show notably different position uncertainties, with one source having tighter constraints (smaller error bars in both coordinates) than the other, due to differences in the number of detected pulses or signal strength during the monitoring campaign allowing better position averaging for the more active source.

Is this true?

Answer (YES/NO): NO